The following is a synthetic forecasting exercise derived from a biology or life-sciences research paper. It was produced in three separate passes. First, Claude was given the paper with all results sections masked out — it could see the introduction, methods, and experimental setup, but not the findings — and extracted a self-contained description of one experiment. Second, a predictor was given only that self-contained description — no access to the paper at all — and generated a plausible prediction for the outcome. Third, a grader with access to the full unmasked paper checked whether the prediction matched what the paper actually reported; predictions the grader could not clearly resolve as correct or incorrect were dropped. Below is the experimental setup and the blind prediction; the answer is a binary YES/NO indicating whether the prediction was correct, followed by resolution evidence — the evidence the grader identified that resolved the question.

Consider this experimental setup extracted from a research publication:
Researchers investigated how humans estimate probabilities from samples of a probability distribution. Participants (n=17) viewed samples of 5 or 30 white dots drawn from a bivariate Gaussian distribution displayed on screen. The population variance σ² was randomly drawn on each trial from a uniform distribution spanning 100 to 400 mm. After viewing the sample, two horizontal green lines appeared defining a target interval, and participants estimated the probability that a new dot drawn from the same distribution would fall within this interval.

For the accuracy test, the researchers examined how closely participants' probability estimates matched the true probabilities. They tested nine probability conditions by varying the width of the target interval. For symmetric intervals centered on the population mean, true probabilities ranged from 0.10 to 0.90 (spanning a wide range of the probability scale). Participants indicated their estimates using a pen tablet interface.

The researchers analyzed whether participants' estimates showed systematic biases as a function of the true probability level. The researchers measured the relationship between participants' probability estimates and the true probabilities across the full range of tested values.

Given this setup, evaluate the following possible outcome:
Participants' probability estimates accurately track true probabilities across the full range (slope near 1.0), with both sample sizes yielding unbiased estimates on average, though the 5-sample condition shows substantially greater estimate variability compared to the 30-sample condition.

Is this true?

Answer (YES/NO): NO